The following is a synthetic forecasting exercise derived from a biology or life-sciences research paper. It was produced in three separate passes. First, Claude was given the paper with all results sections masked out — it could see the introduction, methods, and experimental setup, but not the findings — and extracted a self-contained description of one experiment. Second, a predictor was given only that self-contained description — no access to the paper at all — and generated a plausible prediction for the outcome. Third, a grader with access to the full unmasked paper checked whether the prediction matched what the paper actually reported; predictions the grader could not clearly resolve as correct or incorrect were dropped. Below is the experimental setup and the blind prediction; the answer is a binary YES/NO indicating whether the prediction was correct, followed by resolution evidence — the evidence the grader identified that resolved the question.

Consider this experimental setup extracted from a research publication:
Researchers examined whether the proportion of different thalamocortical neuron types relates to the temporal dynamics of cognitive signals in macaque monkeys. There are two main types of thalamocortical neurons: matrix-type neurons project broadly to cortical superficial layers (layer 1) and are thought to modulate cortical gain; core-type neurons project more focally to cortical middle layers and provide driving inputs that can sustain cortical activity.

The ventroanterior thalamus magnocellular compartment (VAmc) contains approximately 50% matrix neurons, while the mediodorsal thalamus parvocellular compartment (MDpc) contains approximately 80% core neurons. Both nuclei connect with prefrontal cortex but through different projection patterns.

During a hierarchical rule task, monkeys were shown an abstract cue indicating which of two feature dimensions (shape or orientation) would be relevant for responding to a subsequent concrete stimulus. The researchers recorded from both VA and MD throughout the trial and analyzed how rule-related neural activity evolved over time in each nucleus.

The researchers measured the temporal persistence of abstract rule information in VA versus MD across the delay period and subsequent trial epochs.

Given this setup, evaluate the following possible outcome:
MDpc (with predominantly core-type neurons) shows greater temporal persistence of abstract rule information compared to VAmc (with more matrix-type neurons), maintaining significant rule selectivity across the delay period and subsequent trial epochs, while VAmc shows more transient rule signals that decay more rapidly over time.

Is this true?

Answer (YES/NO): YES